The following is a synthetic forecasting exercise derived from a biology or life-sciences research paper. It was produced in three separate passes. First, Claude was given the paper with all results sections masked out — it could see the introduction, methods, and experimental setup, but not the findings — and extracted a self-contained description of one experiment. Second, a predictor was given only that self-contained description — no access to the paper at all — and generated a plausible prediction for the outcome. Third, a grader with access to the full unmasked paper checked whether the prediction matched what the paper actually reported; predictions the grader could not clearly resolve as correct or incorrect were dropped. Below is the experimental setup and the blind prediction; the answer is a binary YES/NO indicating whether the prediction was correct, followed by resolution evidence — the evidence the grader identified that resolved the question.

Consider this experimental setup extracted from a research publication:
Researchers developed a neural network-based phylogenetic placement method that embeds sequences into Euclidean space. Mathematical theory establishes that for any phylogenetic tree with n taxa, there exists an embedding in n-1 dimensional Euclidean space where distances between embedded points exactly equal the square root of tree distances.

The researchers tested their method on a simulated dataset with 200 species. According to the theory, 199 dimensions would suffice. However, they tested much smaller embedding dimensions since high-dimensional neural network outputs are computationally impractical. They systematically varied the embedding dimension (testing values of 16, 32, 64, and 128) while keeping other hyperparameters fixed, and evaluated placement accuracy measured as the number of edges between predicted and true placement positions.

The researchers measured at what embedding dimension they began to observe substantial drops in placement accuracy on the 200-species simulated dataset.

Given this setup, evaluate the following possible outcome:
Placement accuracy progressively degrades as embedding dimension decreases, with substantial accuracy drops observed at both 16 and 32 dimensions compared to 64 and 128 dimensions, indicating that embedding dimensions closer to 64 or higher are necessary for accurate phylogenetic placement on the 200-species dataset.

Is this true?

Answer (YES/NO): NO